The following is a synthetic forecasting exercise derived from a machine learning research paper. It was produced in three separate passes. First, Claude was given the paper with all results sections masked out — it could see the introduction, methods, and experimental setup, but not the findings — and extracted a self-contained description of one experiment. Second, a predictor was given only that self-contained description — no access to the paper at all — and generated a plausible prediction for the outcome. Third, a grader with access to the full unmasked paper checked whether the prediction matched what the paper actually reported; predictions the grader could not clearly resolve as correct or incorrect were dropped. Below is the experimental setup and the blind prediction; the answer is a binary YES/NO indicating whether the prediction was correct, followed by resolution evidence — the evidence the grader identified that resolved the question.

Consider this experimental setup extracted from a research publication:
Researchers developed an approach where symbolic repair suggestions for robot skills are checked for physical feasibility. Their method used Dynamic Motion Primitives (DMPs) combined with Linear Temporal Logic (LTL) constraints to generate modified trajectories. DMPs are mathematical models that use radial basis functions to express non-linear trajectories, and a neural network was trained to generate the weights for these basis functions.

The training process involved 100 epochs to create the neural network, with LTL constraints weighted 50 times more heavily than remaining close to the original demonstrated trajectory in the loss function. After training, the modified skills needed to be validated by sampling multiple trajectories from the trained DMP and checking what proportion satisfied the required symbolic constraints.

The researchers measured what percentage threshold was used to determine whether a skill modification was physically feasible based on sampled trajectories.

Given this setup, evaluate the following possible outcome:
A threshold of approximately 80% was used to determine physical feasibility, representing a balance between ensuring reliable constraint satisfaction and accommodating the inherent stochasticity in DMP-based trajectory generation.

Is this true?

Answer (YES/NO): NO